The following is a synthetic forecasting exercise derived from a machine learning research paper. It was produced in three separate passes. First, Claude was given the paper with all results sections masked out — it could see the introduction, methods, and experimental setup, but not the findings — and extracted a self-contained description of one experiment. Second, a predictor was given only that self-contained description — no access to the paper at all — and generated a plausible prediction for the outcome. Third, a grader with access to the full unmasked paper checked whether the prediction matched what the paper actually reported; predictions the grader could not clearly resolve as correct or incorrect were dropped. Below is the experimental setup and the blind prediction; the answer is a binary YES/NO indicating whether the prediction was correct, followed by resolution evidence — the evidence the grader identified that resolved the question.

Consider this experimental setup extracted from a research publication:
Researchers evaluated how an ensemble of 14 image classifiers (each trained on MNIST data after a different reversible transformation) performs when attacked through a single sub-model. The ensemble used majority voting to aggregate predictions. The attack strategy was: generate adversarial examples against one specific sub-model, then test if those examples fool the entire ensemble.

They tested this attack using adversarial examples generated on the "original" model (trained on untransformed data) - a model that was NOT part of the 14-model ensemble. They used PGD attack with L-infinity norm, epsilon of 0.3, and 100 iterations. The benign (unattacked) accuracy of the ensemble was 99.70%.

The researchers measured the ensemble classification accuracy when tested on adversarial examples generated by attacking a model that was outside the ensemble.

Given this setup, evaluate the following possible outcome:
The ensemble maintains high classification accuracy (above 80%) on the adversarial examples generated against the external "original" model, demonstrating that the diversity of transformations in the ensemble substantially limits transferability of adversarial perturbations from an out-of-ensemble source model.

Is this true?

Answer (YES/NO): NO